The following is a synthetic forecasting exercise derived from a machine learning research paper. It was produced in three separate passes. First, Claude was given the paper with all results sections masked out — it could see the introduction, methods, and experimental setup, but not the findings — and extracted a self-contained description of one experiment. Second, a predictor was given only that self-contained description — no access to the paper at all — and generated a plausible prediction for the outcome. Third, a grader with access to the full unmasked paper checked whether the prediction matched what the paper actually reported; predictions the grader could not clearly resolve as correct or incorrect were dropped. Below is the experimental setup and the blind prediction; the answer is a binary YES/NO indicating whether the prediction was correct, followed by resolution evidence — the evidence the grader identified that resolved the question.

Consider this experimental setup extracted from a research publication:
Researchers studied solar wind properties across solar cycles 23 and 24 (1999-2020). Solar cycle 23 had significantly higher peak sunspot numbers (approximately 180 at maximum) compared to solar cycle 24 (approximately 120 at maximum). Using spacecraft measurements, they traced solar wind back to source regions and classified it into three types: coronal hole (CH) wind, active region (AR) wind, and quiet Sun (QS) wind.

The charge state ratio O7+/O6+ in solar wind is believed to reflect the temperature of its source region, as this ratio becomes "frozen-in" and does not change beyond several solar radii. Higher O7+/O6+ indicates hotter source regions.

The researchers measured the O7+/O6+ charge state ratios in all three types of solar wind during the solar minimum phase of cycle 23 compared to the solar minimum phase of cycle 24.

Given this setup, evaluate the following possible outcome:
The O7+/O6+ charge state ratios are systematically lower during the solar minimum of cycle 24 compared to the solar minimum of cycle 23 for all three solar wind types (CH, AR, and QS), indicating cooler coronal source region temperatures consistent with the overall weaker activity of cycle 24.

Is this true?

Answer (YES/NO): NO